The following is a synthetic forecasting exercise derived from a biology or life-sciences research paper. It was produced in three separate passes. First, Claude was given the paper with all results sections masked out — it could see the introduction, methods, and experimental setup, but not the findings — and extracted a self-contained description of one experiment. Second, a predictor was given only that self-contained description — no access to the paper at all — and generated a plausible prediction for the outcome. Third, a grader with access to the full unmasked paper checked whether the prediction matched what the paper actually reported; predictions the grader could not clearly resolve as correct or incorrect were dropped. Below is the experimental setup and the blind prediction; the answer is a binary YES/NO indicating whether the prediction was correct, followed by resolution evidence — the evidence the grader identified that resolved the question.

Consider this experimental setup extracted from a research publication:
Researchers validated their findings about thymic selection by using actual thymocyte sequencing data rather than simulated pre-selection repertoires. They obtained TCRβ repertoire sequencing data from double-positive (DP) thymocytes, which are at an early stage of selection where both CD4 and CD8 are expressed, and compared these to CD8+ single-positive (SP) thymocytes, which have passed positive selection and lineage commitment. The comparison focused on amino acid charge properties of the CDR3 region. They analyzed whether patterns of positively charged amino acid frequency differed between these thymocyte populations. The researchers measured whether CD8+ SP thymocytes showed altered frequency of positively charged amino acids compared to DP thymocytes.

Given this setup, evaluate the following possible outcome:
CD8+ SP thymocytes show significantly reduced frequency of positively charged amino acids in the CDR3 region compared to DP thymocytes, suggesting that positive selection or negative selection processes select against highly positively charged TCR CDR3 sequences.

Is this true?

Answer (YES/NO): YES